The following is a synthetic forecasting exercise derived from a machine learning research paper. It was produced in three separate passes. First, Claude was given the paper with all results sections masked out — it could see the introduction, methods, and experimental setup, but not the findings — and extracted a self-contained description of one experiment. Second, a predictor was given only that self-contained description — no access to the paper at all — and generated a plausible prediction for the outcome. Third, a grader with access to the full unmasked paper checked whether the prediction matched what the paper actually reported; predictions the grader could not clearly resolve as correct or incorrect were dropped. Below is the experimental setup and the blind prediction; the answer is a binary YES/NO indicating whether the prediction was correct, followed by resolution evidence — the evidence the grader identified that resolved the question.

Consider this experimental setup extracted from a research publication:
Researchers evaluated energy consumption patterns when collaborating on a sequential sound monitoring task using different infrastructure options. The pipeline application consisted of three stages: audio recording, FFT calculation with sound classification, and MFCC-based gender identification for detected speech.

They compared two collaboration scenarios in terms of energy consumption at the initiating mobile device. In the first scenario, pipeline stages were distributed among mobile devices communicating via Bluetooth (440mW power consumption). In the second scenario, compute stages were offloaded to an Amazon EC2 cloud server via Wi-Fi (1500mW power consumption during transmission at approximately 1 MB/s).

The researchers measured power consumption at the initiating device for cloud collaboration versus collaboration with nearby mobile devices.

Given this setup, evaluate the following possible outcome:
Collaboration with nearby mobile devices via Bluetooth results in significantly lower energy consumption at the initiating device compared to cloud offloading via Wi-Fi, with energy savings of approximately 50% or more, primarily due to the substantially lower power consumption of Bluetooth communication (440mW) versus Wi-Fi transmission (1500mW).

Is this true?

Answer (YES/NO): NO